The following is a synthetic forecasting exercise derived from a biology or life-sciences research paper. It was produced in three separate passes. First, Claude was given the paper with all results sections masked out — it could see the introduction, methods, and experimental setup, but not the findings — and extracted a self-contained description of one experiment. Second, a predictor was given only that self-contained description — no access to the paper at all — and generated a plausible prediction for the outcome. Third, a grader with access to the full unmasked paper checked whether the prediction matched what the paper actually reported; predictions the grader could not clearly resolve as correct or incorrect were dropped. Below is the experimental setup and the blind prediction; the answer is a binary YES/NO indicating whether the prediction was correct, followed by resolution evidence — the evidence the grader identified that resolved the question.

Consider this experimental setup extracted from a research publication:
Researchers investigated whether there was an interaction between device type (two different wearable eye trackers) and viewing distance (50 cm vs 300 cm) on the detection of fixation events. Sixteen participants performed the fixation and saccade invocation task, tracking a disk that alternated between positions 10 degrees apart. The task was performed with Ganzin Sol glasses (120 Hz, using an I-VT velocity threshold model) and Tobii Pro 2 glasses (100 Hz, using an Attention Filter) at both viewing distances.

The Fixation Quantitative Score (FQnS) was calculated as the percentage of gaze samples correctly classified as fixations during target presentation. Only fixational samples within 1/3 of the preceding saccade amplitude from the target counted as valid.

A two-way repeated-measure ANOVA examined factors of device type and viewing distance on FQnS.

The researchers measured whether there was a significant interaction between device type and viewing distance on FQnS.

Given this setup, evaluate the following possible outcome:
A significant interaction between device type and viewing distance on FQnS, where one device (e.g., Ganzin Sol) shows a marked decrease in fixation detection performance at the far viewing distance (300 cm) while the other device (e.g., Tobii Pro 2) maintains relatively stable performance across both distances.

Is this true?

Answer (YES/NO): NO